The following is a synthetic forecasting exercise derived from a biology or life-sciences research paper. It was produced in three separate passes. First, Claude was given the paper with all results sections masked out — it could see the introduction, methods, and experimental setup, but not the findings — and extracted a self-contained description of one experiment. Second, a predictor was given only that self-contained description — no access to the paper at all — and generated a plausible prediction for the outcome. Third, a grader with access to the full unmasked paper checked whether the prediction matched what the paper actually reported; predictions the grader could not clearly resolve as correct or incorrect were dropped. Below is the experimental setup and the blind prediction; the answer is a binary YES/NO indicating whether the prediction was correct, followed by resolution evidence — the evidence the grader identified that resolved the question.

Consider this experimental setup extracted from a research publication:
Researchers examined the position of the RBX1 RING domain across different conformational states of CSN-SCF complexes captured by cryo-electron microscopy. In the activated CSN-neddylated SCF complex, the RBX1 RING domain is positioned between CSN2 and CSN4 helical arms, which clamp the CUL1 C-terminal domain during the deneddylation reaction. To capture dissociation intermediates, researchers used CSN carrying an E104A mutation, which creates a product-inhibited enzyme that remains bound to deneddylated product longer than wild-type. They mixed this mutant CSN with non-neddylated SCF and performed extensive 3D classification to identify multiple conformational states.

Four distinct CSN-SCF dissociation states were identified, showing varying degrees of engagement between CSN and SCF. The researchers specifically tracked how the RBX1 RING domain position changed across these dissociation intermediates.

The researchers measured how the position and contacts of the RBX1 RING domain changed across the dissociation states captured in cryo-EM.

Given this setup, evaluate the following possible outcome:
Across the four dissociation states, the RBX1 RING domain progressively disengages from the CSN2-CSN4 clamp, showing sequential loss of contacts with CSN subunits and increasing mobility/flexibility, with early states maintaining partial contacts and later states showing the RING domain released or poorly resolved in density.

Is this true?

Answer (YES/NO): NO